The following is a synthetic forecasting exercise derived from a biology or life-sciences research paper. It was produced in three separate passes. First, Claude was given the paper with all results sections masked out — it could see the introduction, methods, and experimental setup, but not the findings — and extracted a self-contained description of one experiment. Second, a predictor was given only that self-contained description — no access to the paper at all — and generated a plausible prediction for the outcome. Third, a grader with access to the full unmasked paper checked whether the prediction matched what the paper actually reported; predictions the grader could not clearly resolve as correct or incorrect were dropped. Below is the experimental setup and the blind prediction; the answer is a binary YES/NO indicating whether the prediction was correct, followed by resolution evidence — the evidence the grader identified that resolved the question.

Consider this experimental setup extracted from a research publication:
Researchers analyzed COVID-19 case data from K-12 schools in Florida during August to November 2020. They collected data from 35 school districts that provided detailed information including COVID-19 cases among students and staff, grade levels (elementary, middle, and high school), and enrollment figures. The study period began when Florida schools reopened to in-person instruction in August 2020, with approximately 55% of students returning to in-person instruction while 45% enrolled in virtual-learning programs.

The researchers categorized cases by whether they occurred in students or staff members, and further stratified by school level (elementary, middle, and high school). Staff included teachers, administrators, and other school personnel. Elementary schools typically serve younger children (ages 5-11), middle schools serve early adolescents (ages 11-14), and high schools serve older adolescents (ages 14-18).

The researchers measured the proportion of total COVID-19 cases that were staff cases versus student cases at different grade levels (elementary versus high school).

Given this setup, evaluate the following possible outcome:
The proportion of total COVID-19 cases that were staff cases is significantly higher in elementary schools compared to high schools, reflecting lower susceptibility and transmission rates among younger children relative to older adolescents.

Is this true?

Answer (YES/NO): YES